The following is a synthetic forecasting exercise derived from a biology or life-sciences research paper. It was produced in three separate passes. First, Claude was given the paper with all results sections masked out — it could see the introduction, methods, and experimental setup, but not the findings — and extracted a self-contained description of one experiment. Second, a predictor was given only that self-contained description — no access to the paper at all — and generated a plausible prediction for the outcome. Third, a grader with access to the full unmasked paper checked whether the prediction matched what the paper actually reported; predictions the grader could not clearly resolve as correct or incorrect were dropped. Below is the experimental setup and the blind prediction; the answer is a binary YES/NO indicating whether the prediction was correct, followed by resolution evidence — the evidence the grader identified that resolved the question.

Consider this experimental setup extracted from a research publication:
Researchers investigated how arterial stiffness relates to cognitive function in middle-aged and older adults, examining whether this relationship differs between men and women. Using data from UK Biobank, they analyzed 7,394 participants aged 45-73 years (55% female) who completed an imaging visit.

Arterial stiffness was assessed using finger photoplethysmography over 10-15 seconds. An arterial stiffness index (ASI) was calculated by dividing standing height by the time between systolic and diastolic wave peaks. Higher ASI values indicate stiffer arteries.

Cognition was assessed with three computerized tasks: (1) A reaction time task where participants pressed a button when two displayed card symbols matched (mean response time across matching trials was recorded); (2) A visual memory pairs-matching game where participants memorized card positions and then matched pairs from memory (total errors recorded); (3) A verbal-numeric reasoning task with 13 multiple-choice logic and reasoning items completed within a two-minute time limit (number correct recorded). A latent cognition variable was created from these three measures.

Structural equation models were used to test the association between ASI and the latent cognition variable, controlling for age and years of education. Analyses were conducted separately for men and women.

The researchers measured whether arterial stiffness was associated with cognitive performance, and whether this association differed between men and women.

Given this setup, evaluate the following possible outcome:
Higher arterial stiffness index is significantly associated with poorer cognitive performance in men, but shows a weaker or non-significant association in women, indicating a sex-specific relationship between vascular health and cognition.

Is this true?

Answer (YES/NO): NO